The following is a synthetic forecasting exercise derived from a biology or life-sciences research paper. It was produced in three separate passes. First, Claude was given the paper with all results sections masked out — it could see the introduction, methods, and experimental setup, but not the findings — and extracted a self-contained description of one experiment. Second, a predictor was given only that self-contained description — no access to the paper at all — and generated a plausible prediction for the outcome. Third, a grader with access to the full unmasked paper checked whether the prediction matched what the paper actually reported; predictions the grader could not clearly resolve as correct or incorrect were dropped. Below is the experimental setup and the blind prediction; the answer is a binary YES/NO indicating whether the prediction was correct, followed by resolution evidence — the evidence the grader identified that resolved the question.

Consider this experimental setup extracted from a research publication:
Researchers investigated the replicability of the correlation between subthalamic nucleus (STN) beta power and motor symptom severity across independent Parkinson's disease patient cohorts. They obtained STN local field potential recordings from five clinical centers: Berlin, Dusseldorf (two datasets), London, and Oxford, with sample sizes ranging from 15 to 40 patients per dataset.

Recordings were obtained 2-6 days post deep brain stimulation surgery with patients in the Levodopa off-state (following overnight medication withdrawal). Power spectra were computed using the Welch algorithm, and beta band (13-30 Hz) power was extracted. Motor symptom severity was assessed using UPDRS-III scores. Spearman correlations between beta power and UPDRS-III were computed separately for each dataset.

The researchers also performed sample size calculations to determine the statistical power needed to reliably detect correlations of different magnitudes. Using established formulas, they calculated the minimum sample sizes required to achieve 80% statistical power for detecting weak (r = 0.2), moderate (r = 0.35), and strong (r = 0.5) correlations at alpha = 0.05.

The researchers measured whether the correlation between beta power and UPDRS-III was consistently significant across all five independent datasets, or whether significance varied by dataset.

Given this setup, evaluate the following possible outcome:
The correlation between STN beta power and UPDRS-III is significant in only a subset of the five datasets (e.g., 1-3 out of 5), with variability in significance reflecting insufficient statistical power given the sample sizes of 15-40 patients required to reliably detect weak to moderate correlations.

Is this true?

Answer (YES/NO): YES